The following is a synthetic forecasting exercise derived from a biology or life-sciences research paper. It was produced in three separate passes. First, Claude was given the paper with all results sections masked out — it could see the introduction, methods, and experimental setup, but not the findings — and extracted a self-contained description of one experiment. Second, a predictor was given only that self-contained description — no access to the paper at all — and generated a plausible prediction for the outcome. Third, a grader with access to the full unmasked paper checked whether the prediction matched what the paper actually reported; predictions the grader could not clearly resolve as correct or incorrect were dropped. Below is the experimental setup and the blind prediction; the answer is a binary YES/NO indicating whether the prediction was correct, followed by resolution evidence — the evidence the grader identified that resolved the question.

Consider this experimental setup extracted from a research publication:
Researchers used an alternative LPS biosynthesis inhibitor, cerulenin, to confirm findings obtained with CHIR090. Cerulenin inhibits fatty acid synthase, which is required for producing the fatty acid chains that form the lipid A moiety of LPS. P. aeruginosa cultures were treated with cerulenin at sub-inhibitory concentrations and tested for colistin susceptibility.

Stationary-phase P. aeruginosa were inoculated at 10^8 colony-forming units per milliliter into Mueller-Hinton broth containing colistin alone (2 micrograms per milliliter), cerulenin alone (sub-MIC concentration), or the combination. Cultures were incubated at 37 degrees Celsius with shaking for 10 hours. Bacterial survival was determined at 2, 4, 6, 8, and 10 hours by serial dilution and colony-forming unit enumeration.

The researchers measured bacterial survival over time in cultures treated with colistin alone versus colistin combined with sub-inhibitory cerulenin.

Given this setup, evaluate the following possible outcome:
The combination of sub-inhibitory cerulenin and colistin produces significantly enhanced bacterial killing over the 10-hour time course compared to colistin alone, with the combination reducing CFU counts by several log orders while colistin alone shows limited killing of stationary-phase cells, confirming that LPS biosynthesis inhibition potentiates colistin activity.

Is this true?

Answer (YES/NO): NO